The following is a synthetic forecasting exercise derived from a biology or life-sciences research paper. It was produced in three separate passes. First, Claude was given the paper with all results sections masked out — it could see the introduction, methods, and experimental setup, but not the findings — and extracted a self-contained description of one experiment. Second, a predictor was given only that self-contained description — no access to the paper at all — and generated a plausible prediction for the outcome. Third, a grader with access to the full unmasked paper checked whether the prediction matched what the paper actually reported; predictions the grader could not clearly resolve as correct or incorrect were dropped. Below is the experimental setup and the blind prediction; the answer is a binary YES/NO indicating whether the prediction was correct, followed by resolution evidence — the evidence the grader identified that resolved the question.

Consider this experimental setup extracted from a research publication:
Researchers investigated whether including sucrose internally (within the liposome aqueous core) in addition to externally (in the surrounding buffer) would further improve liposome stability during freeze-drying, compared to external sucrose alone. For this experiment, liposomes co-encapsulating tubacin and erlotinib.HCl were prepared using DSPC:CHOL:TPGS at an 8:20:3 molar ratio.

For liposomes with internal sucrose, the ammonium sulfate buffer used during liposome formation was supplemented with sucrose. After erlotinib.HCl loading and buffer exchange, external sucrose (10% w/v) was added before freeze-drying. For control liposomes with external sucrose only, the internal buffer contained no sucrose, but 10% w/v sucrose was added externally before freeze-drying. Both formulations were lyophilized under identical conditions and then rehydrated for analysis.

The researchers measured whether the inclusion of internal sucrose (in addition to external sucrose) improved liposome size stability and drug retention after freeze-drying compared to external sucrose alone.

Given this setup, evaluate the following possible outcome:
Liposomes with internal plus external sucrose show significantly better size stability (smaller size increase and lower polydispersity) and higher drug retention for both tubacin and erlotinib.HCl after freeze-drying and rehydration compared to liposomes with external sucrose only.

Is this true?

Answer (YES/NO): NO